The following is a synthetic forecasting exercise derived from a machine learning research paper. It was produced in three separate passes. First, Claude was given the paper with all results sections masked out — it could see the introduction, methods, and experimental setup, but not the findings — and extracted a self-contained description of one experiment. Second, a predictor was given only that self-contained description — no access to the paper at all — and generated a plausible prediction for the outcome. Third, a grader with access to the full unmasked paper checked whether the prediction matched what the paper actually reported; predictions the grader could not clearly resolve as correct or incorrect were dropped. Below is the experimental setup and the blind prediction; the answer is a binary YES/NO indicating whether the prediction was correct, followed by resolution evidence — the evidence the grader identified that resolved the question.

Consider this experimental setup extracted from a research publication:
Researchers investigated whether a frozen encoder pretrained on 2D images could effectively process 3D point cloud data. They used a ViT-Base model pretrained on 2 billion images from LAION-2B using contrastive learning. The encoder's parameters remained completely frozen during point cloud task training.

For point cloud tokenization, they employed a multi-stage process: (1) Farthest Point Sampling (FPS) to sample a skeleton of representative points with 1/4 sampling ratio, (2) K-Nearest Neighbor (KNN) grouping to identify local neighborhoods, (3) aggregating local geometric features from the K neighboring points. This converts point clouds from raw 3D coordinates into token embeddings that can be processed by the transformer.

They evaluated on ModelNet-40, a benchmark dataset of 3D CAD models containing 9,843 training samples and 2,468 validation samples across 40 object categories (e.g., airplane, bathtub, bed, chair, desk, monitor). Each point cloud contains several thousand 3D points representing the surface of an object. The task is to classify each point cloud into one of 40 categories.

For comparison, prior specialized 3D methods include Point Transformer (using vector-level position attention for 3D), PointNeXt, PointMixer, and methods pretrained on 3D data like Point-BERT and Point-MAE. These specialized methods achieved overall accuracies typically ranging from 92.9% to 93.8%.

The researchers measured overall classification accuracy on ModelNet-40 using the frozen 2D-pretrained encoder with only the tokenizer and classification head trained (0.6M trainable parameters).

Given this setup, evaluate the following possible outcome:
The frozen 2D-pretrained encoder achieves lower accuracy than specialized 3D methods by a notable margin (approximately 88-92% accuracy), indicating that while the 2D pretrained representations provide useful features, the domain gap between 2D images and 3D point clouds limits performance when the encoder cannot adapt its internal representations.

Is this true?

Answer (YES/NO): NO